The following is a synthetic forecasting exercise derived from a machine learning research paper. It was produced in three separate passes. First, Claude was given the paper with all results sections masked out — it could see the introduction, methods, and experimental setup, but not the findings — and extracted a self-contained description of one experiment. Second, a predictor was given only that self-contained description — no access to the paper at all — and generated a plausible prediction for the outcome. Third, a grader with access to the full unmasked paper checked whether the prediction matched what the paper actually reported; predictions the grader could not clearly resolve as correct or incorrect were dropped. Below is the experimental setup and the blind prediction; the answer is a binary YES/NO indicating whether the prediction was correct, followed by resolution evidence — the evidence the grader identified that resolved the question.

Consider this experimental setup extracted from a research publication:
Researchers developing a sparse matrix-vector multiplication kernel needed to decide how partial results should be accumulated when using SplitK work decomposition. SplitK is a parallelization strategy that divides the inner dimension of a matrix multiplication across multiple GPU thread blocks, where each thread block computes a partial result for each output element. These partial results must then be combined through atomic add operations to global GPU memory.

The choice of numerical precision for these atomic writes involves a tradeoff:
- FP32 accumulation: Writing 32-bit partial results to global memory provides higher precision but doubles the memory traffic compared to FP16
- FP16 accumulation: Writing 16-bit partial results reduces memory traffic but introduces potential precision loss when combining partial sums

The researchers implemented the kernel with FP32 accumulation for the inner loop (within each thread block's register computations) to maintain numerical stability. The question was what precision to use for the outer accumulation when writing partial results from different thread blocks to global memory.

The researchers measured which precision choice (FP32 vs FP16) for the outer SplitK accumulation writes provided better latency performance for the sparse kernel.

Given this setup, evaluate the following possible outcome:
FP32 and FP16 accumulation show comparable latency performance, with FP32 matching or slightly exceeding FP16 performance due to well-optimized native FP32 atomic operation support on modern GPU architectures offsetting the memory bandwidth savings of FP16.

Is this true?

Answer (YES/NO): NO